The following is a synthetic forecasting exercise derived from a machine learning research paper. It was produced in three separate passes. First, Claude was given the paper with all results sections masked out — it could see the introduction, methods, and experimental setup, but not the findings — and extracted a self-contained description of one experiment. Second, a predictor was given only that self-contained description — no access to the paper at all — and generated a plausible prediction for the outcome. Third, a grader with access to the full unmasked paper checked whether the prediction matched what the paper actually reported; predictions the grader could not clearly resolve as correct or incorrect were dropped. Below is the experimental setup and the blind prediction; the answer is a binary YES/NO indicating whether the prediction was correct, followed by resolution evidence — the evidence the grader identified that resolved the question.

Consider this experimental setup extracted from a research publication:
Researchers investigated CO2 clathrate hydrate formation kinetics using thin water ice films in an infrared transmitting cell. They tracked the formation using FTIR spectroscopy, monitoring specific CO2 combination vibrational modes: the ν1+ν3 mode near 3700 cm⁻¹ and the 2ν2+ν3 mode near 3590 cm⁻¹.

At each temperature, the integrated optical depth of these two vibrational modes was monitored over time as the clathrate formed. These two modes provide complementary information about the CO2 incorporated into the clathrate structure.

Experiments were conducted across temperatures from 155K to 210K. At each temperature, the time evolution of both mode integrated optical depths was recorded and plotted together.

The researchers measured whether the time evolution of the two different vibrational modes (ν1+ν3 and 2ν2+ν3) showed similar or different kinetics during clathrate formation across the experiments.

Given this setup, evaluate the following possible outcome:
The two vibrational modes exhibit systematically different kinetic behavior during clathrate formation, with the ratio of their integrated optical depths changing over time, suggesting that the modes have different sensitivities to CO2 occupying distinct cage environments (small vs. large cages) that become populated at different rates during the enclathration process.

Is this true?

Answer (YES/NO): NO